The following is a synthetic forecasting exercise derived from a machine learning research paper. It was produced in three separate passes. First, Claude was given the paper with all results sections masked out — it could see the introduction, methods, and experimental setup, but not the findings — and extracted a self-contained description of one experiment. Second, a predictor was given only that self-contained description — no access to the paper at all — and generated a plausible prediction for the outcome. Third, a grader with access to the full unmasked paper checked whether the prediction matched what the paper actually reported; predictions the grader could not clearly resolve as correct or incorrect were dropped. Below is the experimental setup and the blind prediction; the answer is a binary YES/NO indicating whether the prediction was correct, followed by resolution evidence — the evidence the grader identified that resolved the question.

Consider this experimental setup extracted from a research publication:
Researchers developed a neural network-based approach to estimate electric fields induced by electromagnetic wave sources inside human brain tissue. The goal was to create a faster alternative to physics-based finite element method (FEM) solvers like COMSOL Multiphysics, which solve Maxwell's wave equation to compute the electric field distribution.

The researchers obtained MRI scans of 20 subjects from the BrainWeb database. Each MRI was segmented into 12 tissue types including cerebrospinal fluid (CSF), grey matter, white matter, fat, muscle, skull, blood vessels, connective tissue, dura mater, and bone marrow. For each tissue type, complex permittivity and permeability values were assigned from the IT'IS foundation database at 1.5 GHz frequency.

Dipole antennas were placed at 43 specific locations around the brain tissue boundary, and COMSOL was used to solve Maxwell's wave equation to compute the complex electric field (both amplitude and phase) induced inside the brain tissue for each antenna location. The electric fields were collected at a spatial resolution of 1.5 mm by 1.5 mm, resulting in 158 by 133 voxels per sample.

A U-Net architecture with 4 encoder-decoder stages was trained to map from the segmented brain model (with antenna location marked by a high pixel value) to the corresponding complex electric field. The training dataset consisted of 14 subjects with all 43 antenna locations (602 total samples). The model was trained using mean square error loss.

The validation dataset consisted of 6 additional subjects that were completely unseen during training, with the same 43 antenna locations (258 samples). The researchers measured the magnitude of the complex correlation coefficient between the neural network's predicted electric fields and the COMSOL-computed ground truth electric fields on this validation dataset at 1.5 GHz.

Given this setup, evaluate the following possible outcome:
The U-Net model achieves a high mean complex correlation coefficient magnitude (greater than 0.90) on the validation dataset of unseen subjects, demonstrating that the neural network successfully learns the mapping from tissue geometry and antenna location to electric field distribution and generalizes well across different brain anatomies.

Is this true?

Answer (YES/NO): YES